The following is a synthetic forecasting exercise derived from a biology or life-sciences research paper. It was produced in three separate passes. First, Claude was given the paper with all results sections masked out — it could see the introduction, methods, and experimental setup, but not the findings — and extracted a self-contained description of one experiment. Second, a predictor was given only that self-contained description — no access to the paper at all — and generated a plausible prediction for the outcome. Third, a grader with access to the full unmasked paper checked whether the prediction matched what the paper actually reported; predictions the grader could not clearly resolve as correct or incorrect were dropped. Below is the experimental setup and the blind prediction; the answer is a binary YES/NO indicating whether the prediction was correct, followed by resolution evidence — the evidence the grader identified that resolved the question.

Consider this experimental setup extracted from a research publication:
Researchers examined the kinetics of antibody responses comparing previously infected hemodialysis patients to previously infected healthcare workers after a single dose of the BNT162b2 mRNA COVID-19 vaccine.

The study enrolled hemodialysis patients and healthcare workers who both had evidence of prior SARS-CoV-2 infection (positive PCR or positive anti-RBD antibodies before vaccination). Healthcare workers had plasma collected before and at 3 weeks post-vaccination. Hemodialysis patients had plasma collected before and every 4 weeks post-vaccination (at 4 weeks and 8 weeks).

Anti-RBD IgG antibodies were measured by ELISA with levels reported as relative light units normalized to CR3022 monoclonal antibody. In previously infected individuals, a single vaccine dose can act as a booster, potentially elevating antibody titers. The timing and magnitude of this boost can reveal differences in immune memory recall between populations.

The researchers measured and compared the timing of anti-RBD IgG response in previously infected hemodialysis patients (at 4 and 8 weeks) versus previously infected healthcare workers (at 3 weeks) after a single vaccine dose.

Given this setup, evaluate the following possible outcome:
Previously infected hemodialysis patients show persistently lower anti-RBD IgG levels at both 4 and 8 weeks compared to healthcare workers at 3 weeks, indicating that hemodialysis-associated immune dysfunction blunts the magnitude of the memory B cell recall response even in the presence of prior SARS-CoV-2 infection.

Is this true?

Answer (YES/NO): NO